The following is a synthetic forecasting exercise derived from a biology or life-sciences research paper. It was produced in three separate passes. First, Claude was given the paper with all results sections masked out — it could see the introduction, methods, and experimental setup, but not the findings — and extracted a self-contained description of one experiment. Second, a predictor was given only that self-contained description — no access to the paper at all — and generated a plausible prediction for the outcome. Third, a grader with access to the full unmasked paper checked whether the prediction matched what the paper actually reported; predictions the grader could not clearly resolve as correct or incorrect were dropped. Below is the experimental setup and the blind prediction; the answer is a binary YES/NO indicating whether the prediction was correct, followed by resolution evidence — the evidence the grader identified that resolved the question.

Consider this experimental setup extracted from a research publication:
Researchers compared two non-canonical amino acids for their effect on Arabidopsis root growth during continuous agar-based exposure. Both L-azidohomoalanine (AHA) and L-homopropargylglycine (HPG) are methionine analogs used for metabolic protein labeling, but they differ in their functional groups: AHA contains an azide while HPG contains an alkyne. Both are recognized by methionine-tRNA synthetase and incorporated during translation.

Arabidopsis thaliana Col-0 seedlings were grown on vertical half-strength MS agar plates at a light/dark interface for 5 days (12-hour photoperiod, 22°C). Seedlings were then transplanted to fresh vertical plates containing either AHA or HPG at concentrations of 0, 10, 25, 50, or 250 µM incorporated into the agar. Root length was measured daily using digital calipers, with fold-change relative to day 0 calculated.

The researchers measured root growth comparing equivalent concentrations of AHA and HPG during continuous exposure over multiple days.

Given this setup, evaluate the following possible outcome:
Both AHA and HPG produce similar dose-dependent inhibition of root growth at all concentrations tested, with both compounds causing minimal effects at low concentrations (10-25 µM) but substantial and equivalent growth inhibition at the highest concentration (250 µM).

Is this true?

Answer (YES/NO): NO